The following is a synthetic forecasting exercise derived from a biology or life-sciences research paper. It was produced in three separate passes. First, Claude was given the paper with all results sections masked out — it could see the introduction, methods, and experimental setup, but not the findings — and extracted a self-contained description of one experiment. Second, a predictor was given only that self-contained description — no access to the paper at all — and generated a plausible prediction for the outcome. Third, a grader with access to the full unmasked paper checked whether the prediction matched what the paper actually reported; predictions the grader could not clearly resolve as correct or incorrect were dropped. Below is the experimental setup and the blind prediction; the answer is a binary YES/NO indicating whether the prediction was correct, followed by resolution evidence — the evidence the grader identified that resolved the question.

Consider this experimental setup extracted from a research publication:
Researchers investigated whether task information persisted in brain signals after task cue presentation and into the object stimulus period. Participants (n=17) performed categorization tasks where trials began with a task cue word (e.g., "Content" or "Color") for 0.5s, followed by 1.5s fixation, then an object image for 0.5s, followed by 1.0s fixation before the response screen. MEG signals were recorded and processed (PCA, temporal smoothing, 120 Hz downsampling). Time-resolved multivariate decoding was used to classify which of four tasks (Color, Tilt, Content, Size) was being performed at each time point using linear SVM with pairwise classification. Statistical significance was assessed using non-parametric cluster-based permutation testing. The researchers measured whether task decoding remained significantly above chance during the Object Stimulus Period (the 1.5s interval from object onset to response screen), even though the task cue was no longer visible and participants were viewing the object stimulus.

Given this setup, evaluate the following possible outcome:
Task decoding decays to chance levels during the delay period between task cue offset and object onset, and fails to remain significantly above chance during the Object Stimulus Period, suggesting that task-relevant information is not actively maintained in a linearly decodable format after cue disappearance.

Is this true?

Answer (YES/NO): NO